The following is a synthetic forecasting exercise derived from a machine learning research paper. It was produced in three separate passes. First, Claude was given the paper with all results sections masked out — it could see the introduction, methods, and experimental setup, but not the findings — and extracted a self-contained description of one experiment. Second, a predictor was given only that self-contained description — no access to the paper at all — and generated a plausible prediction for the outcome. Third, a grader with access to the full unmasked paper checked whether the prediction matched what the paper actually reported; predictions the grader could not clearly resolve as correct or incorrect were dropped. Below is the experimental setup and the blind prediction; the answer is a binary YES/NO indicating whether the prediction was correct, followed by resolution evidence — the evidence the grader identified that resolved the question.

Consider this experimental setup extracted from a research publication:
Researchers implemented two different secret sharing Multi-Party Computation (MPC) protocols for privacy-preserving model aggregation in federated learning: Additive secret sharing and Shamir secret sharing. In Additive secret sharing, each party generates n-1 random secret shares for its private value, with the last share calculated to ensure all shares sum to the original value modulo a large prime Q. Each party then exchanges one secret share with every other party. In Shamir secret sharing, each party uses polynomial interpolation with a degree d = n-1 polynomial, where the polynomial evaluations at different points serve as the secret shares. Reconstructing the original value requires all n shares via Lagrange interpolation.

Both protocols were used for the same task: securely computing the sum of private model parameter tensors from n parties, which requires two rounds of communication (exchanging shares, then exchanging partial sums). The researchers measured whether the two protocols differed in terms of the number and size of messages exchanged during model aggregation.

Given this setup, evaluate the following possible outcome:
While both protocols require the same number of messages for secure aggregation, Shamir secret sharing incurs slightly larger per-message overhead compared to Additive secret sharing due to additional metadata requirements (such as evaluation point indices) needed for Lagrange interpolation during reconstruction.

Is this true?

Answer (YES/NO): NO